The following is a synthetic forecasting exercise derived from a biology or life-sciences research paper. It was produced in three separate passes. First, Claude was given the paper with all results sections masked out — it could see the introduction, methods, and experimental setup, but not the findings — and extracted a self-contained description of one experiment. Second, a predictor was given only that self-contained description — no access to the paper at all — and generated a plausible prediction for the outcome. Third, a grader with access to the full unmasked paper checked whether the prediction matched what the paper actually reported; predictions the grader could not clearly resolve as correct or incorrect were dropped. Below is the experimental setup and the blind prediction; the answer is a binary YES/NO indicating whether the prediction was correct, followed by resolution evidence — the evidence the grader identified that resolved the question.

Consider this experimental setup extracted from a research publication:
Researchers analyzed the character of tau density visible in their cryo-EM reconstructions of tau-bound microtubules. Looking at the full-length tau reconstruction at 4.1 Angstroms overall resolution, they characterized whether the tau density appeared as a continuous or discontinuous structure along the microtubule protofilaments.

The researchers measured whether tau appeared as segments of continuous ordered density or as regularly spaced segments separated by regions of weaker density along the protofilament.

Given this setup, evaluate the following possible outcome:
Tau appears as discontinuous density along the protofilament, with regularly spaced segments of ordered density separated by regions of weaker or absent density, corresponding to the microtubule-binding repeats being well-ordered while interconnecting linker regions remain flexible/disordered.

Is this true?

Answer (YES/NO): YES